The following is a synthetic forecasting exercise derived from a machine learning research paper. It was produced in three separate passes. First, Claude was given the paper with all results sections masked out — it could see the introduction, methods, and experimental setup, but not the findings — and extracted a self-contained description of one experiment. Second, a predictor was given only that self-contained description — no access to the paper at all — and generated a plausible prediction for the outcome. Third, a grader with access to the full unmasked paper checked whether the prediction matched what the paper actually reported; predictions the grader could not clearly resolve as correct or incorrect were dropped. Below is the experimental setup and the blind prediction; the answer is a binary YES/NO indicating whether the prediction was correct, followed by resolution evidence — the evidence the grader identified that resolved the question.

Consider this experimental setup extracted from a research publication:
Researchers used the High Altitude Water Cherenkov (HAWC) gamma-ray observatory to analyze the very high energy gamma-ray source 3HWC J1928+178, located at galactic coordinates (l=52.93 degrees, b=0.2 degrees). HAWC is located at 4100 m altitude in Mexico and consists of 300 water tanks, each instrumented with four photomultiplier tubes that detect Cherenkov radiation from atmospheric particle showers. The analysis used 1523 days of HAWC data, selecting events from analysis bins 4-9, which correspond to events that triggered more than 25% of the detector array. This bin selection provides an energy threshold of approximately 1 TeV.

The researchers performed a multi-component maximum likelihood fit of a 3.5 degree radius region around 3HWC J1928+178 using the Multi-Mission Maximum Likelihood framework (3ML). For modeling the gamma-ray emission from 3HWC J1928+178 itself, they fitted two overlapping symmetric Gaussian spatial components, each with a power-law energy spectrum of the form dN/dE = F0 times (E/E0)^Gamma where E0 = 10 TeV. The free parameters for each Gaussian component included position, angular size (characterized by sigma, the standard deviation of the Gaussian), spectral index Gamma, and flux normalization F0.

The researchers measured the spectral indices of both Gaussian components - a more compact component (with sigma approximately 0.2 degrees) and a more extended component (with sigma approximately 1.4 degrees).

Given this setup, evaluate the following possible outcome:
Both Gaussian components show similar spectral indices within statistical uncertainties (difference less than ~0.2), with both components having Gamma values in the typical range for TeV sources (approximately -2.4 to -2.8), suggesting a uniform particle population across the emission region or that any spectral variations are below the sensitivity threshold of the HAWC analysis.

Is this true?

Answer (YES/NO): NO